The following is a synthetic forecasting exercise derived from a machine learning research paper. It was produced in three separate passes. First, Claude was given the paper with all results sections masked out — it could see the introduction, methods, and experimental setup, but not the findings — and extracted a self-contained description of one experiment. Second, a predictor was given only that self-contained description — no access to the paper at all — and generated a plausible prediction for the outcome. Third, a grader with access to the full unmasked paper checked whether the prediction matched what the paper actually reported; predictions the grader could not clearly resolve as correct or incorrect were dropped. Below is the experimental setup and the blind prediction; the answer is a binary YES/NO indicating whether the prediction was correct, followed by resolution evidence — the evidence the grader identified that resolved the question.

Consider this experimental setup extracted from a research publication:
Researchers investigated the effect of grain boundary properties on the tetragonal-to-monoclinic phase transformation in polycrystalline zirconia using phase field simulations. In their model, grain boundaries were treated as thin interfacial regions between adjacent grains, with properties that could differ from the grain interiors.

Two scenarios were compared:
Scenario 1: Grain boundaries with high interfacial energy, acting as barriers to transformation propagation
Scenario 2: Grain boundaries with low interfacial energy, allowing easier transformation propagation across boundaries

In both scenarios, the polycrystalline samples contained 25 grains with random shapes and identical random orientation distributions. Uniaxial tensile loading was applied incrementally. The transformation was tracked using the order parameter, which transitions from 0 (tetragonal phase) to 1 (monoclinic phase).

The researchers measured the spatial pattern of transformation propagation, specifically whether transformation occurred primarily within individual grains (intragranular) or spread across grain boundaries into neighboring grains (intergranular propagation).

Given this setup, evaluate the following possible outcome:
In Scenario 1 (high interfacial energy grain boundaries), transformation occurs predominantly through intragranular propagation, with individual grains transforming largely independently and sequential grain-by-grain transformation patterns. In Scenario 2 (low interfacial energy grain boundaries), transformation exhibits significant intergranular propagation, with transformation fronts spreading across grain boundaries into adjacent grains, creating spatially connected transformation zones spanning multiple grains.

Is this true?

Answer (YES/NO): NO